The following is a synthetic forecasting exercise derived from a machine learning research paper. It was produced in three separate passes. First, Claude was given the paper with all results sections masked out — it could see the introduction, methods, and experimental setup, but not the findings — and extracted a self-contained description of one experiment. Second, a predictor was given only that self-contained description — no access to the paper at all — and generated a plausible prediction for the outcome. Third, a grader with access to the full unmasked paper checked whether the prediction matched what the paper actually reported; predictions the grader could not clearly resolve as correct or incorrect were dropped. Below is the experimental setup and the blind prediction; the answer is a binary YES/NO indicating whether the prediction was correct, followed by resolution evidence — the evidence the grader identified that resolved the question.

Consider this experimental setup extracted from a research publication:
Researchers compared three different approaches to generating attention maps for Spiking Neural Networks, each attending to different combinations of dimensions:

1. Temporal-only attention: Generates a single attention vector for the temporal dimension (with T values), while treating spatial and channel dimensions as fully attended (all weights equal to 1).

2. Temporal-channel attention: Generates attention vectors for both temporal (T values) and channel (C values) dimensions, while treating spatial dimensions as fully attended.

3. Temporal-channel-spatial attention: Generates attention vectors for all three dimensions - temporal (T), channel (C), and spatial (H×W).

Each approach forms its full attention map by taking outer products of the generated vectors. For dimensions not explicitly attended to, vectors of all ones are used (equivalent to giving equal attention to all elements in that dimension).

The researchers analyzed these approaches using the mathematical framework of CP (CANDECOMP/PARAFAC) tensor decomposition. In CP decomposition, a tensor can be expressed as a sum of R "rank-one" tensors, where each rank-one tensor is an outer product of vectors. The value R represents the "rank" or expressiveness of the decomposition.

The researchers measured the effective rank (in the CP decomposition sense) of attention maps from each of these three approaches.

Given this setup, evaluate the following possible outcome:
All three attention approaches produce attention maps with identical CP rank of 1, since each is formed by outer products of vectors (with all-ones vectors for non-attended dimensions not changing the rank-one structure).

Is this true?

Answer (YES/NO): YES